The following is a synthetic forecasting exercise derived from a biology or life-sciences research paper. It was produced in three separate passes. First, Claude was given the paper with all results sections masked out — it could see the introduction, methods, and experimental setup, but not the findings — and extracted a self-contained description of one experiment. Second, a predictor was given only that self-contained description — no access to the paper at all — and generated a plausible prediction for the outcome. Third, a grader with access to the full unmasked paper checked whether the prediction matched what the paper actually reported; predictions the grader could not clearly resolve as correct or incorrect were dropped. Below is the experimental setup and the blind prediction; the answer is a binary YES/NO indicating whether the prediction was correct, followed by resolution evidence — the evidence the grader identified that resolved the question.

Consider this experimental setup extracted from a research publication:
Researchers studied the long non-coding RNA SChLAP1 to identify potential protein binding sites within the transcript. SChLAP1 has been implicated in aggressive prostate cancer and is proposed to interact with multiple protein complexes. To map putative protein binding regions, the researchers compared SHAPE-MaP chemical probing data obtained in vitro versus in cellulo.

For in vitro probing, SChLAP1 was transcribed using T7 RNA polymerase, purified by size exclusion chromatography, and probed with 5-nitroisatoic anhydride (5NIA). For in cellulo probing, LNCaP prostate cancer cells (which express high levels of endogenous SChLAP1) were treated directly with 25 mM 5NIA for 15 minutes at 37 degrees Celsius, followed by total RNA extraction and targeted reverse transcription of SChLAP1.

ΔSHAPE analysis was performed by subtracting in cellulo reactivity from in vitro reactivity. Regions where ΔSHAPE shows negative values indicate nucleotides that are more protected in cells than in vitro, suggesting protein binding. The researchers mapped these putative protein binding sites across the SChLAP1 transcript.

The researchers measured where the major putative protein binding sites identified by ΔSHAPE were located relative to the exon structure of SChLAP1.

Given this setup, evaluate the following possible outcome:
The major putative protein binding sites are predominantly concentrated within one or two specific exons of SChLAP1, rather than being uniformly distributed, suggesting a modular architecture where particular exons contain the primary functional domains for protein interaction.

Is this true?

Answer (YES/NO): NO